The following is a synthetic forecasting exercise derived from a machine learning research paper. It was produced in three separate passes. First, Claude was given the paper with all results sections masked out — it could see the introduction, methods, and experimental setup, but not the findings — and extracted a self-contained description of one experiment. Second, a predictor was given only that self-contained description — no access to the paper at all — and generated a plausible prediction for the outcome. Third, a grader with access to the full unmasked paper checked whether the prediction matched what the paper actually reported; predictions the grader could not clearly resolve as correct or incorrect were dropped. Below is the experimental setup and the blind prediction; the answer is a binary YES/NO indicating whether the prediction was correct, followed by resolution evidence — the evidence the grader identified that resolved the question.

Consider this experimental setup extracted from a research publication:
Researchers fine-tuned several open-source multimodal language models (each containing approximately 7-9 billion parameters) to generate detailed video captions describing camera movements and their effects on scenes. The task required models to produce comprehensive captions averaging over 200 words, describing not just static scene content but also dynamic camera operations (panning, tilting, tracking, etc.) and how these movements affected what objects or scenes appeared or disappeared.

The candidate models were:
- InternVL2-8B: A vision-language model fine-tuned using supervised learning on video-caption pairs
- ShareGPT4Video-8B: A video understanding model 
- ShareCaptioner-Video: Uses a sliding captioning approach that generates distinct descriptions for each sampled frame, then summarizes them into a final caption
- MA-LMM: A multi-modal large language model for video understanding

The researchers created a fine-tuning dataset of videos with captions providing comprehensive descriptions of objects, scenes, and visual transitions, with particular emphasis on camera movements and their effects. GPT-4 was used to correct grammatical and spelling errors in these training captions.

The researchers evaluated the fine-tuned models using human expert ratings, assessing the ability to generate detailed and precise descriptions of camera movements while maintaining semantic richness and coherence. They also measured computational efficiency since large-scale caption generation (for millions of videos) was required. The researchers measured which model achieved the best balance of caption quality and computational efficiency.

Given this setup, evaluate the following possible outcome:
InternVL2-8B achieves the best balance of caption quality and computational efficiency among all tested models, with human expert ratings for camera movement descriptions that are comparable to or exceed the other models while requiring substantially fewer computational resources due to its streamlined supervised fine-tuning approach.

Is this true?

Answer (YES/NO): YES